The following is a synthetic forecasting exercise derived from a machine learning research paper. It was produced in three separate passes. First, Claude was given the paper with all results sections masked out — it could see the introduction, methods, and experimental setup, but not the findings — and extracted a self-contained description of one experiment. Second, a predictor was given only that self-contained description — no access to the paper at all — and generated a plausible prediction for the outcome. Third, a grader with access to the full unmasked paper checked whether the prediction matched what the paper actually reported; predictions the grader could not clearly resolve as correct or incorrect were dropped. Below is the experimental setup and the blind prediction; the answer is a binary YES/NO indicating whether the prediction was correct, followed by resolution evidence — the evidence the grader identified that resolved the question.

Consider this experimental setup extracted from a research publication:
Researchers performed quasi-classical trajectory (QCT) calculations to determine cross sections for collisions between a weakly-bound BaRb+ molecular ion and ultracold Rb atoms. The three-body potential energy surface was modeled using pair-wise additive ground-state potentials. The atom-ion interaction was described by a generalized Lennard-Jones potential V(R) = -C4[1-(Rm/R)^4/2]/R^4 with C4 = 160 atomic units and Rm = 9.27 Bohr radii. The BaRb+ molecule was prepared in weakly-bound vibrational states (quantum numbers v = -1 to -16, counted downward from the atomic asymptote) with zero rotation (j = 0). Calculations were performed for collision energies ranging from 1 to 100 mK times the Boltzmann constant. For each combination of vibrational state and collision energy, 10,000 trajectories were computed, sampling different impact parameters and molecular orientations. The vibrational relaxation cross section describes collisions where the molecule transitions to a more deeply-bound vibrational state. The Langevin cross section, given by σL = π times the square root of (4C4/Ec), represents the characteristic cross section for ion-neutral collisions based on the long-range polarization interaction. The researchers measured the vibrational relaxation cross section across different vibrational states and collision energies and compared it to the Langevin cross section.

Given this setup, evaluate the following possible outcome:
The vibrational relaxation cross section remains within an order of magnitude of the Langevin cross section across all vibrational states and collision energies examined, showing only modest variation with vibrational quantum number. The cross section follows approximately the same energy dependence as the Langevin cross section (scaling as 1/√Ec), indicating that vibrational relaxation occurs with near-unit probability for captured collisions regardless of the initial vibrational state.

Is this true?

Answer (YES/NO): YES